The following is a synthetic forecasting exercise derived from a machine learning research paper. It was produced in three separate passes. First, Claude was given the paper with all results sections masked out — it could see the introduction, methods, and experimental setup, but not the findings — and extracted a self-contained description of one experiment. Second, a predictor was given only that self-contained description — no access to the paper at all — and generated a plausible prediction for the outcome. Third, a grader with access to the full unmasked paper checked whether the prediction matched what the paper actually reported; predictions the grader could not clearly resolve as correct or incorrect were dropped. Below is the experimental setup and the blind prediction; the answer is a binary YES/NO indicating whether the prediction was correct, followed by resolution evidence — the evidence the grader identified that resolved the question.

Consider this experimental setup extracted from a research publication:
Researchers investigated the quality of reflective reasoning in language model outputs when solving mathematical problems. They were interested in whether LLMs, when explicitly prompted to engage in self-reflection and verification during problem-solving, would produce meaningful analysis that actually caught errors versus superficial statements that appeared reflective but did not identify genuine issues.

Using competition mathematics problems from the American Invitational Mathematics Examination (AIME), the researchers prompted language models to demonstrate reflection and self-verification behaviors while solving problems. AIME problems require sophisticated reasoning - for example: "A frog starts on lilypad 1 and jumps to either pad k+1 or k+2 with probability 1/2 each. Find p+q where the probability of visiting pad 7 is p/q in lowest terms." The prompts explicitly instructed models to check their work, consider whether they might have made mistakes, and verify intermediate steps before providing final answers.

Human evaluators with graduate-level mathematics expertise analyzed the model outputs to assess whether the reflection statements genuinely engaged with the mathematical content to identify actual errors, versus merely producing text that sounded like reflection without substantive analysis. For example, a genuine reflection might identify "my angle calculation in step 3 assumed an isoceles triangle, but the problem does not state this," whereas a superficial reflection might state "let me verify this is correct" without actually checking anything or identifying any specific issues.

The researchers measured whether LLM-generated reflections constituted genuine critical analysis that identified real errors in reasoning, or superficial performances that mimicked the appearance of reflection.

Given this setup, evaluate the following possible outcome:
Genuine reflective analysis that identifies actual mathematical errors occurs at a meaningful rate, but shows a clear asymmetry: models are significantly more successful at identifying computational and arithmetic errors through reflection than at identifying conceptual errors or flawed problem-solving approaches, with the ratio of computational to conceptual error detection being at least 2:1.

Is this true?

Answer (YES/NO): NO